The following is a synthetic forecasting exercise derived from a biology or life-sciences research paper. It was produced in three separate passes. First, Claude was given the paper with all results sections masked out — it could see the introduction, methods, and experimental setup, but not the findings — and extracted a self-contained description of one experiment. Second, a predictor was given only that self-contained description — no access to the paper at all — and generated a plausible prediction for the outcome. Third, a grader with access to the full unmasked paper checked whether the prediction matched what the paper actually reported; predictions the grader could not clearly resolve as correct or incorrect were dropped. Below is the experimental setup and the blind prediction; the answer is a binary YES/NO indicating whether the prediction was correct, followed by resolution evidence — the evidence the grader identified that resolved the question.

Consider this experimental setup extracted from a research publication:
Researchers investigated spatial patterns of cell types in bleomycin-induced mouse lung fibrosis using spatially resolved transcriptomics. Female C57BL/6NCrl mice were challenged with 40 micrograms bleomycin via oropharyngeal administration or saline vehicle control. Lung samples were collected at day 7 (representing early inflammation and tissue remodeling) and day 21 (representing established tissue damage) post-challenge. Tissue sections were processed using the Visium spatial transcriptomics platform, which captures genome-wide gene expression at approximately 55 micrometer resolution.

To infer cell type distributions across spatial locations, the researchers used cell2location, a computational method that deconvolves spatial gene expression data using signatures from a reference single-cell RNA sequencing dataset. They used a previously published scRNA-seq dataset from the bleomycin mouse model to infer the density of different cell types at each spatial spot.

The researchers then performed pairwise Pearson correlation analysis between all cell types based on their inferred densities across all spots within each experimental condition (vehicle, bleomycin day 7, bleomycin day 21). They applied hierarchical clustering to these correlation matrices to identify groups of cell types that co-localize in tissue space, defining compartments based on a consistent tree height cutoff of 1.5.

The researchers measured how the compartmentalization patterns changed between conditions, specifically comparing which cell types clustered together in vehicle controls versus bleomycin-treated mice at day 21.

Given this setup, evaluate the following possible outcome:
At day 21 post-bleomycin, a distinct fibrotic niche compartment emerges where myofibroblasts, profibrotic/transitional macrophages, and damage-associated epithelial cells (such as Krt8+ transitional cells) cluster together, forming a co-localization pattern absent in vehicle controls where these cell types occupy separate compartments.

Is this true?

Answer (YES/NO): NO